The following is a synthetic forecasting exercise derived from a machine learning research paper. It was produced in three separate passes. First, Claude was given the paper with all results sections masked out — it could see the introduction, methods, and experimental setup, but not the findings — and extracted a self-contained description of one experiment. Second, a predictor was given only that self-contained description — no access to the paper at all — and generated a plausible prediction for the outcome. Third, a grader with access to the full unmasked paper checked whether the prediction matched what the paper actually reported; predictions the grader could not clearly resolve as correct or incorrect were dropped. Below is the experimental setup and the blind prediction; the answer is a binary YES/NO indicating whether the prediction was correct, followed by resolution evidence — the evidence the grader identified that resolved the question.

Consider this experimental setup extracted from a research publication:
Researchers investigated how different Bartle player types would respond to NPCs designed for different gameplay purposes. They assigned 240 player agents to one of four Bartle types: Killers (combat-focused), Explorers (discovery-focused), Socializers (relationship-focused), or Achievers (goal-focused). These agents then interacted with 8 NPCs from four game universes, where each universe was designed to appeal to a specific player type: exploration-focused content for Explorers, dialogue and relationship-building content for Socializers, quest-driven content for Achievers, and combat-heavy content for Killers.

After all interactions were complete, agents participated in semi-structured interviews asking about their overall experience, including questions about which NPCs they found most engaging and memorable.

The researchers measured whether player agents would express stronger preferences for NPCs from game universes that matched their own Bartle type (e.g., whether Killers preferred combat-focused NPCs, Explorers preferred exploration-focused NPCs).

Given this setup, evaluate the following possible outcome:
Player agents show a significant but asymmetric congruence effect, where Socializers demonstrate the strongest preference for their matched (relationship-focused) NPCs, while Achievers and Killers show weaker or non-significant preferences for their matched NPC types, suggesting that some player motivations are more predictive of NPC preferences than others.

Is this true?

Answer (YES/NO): NO